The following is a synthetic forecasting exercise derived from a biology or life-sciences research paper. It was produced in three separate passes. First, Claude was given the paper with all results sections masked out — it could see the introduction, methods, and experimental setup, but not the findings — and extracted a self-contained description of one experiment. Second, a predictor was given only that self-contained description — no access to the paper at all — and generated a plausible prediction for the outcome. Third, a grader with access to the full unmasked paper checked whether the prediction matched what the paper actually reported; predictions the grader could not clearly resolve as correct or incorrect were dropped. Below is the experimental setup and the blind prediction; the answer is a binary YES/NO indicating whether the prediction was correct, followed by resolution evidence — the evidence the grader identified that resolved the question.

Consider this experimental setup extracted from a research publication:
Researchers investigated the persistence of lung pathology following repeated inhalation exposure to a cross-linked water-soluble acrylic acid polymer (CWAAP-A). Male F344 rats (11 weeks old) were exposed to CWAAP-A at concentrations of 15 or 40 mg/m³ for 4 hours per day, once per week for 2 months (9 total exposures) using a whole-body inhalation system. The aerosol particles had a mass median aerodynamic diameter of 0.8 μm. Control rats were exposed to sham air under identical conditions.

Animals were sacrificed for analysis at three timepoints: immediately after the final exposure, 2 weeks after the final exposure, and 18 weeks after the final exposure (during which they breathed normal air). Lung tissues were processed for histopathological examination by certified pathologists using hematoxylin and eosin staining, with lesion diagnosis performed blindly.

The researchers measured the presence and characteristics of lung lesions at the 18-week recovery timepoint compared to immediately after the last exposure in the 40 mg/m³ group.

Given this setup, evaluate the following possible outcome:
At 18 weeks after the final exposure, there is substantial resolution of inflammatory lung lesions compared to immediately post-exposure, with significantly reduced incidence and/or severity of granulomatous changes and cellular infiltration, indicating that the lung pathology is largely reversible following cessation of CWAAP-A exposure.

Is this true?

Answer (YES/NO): NO